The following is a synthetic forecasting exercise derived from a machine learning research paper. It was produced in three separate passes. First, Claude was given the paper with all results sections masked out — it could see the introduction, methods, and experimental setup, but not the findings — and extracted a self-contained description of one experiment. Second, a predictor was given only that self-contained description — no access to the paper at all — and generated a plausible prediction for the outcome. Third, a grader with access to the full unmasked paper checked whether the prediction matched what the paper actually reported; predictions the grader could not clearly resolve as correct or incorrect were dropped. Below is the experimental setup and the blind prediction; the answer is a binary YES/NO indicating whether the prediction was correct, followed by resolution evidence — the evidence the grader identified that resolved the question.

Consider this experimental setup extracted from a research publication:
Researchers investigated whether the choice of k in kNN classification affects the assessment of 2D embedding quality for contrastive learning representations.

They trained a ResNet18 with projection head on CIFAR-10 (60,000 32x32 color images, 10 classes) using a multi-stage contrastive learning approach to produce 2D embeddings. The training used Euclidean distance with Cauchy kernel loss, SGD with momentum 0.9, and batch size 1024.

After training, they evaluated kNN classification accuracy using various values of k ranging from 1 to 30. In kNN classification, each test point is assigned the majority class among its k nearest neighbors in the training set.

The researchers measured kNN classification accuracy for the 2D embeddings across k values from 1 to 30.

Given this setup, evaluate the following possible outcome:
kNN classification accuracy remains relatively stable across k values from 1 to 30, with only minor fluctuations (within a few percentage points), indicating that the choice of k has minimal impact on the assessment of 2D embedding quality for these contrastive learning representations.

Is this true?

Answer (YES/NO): YES